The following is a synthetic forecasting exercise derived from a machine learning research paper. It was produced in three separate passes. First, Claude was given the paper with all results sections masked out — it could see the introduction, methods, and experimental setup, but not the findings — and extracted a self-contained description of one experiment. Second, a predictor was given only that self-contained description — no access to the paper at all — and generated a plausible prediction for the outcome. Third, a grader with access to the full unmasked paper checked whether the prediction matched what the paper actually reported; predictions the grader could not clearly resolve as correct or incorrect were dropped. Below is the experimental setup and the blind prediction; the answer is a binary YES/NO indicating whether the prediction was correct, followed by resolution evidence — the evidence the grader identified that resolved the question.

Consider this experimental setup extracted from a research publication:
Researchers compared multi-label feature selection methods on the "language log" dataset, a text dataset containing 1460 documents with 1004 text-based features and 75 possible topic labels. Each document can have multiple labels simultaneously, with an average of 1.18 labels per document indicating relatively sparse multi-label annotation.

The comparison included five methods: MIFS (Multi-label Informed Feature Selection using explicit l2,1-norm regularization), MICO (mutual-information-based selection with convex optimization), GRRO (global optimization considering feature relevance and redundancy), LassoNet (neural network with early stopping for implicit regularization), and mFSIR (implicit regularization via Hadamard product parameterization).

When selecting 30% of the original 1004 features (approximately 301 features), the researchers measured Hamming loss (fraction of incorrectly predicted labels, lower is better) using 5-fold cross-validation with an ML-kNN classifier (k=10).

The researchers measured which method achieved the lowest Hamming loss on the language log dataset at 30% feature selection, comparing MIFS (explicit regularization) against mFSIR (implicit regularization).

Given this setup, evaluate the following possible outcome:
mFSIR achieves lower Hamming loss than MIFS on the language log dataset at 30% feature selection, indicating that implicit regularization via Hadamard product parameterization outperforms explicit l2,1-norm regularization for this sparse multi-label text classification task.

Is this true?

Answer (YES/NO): NO